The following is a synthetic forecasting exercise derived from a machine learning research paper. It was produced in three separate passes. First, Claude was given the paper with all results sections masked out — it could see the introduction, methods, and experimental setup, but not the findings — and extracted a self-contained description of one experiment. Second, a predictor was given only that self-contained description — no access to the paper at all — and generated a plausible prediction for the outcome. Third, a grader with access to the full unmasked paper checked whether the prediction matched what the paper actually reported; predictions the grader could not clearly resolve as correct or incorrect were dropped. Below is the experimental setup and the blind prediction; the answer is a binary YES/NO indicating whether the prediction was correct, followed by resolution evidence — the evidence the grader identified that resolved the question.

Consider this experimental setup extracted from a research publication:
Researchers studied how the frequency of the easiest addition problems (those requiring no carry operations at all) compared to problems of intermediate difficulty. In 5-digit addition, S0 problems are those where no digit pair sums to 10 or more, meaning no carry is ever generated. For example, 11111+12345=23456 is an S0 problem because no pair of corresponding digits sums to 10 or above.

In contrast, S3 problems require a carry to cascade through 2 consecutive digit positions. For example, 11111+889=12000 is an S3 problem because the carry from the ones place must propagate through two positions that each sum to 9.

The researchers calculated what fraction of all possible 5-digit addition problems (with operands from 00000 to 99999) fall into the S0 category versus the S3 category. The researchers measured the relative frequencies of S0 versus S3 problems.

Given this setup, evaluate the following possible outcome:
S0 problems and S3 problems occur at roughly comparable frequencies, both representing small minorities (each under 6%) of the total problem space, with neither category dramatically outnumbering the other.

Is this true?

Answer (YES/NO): NO